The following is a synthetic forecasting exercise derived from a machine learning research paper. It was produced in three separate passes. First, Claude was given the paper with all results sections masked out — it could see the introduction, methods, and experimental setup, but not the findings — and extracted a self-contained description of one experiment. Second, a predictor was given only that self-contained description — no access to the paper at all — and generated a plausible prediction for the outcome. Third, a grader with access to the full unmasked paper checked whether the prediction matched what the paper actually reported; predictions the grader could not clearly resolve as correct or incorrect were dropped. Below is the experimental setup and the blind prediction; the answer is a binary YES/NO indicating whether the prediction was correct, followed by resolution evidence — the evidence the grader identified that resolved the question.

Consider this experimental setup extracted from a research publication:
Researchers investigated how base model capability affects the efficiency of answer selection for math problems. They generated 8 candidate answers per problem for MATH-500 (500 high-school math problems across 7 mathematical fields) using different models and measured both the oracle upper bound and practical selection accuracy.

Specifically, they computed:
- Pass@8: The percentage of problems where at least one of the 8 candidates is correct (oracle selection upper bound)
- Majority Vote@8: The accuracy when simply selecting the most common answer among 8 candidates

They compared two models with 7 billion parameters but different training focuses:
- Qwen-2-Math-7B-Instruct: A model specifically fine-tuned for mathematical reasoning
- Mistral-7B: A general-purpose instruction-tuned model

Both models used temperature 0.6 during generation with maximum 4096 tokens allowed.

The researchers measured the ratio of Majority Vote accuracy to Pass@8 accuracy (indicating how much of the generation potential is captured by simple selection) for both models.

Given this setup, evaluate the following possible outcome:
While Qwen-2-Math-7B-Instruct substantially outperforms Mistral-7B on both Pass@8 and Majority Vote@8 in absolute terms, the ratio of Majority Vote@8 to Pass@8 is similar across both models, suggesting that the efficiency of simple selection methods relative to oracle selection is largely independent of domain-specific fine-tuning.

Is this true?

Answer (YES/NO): NO